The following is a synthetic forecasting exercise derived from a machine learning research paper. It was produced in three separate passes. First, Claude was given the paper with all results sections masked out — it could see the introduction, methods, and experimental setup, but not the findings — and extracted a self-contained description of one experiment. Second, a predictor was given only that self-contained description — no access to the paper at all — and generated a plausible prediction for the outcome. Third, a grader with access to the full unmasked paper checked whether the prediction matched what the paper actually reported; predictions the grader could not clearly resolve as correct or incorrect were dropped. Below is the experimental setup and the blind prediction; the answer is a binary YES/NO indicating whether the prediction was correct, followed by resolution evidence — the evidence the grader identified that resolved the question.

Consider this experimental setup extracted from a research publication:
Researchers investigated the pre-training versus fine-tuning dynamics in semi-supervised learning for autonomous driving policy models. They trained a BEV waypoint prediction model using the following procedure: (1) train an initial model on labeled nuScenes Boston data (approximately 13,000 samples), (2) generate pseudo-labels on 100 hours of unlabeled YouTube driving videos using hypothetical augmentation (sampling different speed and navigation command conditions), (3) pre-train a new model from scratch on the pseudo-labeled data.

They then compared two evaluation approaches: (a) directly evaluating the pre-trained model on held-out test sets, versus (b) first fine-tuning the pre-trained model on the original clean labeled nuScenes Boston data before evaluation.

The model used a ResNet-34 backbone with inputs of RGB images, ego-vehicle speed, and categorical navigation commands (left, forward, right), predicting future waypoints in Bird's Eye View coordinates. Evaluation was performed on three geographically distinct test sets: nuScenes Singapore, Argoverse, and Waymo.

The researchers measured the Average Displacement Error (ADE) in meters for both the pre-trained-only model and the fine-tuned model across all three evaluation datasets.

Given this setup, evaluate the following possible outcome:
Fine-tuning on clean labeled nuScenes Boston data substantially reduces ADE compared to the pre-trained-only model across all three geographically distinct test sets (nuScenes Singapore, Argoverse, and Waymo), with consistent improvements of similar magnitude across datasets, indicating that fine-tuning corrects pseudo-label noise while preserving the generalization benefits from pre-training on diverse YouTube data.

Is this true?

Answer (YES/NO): NO